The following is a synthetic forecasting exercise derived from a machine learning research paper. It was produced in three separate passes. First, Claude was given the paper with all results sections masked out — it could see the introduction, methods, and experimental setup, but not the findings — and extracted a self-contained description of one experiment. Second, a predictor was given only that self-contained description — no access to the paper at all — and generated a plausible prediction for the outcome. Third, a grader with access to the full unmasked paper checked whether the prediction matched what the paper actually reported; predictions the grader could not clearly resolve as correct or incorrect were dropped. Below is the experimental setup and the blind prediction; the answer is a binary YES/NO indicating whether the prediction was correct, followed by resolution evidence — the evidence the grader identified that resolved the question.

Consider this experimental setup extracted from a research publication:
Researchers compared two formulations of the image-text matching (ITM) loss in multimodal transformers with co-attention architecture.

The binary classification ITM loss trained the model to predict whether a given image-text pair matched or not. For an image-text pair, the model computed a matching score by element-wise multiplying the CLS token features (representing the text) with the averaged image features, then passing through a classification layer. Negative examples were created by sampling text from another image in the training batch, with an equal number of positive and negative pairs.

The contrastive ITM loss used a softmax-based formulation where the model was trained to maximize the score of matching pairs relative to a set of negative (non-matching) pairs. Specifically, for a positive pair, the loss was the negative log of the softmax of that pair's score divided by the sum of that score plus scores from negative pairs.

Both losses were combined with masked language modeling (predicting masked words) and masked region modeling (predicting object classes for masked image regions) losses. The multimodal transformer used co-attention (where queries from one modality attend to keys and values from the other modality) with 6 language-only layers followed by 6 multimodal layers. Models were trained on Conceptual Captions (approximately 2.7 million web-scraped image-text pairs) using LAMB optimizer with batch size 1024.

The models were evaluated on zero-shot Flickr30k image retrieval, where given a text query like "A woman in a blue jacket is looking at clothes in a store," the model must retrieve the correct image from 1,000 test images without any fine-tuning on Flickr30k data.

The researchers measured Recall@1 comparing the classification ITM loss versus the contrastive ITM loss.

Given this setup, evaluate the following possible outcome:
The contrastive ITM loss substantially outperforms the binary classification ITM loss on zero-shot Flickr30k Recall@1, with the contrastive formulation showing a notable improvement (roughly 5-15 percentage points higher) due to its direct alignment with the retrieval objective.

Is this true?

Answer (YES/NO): NO